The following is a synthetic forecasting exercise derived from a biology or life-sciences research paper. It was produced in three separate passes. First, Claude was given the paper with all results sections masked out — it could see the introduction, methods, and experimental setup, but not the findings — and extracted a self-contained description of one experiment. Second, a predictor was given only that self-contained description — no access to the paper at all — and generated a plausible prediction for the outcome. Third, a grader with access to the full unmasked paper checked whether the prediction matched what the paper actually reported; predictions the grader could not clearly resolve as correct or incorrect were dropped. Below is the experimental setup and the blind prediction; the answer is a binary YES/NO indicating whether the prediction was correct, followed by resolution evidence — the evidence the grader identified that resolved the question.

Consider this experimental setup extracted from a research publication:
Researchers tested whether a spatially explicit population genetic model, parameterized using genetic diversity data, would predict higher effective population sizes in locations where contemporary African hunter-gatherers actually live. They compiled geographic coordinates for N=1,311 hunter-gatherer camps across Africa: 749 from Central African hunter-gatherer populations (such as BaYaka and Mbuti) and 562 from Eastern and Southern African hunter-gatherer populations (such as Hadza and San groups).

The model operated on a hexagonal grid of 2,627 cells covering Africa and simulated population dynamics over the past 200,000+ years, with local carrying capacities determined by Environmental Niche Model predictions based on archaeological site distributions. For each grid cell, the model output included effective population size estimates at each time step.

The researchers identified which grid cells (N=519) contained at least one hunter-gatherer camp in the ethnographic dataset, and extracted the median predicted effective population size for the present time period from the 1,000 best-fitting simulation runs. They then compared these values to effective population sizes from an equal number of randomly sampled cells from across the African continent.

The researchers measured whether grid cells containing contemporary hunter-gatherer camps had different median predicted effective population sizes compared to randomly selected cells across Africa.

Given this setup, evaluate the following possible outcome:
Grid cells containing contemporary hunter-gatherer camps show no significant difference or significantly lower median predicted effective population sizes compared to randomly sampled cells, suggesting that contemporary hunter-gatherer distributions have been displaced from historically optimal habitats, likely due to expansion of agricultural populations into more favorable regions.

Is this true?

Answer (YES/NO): NO